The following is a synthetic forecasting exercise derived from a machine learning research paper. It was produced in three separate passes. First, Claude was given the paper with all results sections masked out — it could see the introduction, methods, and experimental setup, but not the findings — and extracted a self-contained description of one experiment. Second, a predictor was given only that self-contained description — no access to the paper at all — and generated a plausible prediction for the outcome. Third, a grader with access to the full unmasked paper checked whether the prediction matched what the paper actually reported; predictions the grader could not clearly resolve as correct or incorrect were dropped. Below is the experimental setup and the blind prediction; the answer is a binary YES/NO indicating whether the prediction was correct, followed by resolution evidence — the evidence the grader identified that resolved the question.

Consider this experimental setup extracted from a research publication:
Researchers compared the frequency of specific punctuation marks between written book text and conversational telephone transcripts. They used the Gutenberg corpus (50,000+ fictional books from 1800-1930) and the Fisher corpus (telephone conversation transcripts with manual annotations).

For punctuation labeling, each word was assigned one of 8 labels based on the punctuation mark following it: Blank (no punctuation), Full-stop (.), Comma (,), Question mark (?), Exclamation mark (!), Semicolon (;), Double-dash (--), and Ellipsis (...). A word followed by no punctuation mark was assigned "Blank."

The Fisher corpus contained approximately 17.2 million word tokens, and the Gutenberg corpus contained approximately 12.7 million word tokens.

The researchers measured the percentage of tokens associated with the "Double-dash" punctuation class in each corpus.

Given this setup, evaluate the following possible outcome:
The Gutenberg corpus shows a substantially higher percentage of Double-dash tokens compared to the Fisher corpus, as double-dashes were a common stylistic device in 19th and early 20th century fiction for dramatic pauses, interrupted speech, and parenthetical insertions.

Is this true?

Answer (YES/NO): NO